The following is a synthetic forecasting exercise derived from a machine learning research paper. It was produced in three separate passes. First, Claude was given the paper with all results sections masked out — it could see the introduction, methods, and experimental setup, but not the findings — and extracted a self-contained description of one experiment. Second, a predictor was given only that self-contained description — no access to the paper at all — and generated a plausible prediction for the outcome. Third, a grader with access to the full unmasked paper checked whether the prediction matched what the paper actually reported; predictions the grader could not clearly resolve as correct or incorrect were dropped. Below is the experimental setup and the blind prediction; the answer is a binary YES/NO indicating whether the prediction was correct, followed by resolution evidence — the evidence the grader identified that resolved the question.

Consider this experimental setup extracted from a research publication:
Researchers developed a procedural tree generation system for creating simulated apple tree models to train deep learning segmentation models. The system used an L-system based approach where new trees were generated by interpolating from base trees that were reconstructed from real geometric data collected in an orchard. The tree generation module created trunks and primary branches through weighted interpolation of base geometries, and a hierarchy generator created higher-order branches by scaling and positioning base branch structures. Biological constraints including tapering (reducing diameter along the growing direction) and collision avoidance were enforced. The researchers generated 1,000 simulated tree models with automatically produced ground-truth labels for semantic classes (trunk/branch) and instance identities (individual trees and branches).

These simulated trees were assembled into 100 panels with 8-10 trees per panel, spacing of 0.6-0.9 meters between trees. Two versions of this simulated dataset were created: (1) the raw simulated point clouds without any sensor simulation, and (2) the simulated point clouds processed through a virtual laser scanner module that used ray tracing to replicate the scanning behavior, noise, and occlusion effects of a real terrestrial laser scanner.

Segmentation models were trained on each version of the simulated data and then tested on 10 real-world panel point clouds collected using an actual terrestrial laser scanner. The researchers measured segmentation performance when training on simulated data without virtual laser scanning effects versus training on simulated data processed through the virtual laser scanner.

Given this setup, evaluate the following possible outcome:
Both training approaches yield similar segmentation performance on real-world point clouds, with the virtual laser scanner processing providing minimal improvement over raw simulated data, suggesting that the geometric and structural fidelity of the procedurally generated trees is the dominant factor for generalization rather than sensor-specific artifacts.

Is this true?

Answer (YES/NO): NO